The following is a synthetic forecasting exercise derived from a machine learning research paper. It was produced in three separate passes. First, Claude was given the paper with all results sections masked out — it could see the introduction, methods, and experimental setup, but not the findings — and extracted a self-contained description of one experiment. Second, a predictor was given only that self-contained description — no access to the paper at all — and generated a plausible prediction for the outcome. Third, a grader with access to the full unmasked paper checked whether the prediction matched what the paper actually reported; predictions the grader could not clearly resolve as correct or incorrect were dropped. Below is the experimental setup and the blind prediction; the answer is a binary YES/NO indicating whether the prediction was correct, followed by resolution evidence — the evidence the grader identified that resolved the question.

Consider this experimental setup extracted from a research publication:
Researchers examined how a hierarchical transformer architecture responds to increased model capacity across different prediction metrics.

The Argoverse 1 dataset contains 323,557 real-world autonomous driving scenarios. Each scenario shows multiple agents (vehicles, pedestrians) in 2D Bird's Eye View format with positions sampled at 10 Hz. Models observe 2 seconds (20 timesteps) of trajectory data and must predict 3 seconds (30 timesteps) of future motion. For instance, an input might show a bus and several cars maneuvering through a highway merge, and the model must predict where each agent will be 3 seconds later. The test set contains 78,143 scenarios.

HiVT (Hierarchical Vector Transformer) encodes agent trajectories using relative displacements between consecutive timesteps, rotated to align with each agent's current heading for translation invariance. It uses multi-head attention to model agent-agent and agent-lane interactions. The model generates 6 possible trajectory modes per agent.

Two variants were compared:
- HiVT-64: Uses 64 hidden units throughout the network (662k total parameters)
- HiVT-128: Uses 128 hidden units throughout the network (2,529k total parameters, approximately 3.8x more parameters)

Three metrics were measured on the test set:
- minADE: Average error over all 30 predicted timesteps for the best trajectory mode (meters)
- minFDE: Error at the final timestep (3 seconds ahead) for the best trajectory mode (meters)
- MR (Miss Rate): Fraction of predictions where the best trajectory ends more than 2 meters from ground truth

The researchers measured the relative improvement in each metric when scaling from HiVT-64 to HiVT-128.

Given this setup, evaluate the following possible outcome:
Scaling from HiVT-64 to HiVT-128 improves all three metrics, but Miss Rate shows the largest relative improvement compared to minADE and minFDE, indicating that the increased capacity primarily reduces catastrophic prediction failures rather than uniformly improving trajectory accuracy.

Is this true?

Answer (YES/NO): YES